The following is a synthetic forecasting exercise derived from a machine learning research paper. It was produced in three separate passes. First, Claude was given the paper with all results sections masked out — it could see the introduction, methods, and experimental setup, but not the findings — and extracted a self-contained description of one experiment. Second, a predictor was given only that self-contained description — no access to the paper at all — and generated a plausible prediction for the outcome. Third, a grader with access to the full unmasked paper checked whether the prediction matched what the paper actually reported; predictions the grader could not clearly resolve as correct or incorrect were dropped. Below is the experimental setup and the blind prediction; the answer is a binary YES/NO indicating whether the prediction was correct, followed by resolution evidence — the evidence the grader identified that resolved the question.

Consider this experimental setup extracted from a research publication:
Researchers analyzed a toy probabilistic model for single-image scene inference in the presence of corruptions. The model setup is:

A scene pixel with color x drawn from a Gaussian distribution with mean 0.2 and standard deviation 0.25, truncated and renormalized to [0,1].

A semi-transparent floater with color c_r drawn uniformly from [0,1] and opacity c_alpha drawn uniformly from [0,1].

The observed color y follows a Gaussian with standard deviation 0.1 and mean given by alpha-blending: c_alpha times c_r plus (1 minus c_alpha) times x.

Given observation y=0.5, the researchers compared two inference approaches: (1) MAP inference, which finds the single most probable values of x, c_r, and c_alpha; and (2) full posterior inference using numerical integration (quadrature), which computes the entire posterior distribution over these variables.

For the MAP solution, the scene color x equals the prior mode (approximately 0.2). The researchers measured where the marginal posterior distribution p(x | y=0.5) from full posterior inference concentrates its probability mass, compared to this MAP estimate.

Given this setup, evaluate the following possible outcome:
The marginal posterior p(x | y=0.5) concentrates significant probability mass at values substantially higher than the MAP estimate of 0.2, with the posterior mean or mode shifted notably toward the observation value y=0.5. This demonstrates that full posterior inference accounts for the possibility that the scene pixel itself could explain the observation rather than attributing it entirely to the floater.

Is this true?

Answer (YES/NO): YES